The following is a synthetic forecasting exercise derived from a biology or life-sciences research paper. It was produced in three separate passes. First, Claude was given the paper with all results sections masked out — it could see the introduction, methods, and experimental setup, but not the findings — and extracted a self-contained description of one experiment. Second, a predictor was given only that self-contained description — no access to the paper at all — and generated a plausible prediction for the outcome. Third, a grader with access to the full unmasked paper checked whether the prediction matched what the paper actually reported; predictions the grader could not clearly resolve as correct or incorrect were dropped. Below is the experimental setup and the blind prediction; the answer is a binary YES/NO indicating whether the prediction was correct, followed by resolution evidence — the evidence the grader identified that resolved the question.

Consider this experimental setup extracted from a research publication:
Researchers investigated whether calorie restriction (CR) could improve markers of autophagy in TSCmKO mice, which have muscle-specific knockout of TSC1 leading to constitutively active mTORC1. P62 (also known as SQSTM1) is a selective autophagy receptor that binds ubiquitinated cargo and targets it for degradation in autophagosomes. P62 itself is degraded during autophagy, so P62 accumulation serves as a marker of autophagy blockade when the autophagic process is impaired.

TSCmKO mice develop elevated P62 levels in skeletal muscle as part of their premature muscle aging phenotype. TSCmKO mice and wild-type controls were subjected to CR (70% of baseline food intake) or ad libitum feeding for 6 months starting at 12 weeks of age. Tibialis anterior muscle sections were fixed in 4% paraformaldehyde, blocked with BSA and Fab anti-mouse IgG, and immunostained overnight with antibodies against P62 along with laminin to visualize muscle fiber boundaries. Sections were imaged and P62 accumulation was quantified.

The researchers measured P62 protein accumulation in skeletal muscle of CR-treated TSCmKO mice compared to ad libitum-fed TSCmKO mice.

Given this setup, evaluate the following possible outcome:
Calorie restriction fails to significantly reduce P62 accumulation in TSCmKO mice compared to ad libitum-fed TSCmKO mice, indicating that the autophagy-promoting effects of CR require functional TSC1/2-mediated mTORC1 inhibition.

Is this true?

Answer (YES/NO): NO